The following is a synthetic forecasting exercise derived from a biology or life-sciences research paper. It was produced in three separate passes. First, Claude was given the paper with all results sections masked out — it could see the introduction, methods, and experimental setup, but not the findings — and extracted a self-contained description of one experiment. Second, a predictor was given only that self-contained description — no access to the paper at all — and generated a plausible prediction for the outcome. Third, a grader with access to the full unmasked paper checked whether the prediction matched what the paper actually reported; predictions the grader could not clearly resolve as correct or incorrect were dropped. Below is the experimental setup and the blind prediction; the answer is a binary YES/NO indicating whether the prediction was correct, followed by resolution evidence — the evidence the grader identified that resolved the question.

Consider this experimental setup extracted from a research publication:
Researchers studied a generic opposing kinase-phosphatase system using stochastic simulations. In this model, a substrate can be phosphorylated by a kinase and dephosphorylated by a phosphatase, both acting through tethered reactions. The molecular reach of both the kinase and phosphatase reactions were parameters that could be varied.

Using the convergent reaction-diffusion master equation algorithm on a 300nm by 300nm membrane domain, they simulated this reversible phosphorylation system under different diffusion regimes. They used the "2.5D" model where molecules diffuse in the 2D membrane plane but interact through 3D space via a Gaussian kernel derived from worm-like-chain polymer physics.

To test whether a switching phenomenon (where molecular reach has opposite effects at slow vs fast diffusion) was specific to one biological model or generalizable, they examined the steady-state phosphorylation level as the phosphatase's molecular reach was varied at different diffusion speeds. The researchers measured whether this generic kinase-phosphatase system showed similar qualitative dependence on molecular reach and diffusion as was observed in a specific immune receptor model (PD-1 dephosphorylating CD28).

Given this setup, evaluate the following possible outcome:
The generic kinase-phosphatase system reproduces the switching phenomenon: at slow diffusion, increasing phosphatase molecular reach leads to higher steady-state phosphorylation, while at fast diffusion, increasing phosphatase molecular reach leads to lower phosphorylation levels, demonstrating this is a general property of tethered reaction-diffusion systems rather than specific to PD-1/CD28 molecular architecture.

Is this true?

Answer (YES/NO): NO